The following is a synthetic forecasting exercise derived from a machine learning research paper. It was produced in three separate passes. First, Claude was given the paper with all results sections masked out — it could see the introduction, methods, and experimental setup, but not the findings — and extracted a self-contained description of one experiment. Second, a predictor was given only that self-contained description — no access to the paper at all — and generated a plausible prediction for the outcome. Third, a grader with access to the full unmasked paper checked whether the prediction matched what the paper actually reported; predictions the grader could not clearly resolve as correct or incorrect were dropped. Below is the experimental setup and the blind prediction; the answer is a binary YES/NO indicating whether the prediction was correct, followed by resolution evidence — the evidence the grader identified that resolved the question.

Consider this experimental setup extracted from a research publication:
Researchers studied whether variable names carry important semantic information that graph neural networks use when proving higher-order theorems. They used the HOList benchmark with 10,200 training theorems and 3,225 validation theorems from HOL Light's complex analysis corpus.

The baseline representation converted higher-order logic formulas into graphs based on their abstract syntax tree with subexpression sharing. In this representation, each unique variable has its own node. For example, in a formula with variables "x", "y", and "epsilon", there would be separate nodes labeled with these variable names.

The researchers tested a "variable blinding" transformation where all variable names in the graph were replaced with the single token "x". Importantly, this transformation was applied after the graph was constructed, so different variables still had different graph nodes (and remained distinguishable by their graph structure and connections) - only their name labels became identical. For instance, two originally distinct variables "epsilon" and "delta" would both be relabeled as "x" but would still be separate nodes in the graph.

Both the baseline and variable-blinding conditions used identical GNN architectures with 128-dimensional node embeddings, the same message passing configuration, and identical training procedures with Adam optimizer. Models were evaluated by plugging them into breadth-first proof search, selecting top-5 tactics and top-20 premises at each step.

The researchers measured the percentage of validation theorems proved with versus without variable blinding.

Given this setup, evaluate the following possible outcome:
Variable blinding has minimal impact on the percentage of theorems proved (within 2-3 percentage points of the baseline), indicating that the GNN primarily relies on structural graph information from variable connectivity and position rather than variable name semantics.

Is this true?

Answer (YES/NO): NO